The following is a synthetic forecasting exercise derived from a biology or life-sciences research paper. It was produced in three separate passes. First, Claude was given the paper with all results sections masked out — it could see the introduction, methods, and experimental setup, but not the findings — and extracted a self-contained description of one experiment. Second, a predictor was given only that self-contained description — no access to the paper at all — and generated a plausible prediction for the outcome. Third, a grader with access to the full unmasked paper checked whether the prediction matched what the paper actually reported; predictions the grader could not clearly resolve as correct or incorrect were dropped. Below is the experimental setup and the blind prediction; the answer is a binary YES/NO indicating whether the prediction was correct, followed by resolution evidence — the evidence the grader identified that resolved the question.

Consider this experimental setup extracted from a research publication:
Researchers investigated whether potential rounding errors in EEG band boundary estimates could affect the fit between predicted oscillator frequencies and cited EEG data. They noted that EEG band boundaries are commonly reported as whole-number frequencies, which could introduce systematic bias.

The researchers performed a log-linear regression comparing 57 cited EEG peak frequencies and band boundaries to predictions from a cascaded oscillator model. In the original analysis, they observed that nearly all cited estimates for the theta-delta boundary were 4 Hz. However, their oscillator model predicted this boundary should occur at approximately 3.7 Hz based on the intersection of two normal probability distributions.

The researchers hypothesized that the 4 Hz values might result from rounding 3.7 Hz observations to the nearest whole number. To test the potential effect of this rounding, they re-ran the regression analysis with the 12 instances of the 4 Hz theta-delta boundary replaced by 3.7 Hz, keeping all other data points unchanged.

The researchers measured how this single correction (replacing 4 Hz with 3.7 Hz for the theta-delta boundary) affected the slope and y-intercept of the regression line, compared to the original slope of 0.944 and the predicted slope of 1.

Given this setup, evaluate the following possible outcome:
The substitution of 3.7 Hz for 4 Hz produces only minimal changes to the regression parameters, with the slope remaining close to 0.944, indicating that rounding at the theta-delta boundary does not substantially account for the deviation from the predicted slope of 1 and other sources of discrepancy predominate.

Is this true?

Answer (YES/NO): NO